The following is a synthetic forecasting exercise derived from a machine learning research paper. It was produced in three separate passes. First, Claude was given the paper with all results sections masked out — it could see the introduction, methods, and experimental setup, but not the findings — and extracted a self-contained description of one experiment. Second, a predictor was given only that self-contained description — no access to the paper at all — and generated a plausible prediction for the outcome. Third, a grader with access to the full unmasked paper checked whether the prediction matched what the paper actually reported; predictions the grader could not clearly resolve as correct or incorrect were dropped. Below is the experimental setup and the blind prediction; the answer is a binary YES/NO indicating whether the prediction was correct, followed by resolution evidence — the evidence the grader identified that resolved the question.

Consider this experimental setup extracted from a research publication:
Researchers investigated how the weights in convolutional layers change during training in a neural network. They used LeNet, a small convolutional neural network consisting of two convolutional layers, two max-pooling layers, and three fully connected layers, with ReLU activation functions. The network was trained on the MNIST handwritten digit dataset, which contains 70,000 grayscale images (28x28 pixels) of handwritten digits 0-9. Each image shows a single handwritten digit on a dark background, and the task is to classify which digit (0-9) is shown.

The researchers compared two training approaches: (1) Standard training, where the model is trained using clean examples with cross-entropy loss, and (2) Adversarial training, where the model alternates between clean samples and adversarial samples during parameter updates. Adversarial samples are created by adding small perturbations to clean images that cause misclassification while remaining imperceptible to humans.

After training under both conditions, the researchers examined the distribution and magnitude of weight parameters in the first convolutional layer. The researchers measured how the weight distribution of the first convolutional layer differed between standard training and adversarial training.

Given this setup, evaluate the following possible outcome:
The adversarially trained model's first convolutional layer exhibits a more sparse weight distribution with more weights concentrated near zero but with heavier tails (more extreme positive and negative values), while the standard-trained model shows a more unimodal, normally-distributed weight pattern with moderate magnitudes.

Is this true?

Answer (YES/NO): YES